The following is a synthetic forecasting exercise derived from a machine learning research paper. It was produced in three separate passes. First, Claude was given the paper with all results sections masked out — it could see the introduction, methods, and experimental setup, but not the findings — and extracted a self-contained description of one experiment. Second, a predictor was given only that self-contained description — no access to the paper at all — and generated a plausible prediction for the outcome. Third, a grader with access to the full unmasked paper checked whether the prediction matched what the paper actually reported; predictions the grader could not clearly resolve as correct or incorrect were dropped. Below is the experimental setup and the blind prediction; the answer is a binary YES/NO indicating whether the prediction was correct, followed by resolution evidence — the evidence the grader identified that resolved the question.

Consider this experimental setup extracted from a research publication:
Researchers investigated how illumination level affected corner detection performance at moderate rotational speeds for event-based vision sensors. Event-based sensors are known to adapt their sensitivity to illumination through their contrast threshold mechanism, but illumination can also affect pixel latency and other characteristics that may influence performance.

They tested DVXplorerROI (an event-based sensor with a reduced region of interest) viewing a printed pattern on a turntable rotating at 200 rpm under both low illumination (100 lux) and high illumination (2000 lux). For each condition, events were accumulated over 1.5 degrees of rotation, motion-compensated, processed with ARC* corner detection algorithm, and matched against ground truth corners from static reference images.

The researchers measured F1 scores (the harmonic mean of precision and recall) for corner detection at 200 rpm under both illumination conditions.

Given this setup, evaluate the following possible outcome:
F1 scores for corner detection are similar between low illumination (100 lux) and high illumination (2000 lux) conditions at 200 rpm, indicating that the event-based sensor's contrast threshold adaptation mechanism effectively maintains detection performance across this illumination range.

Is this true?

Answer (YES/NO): NO